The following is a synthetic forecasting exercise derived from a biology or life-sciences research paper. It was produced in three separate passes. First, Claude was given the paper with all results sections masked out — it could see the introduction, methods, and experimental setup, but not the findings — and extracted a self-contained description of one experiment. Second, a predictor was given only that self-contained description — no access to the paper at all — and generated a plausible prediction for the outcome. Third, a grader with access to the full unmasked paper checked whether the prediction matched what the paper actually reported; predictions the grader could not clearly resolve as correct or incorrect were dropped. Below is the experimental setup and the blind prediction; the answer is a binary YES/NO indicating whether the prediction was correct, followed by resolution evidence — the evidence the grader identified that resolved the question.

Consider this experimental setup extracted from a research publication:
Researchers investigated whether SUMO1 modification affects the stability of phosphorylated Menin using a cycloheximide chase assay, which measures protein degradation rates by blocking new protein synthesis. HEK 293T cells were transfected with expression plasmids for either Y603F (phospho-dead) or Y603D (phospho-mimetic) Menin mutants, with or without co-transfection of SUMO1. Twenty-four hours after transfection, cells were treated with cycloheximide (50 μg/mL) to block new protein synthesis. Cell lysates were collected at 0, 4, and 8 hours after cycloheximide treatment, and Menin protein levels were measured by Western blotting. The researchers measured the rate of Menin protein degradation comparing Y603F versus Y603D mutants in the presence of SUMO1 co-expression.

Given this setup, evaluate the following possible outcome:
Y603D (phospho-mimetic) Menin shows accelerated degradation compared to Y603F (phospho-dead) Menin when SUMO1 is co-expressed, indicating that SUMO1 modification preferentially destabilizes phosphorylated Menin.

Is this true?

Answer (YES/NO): NO